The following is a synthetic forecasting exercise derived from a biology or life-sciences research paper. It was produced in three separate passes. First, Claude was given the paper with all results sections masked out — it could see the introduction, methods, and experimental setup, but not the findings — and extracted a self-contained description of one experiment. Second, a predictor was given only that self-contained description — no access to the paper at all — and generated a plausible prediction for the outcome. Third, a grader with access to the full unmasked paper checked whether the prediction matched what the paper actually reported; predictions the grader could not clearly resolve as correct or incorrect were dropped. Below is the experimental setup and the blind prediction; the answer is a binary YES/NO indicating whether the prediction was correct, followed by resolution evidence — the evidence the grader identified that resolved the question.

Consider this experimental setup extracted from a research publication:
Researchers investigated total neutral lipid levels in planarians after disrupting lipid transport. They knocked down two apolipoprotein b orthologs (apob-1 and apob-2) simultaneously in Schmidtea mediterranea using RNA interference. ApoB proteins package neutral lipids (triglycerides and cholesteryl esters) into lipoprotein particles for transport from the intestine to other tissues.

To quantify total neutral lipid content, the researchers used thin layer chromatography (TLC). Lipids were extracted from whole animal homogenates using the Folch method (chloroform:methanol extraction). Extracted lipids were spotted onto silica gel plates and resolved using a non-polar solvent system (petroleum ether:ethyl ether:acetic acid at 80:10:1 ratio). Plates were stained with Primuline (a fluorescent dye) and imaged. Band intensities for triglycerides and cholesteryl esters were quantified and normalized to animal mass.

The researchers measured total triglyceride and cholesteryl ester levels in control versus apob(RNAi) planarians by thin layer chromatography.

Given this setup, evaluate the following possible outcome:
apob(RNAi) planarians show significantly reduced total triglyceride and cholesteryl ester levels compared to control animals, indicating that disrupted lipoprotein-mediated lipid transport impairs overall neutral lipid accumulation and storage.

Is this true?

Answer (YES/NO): NO